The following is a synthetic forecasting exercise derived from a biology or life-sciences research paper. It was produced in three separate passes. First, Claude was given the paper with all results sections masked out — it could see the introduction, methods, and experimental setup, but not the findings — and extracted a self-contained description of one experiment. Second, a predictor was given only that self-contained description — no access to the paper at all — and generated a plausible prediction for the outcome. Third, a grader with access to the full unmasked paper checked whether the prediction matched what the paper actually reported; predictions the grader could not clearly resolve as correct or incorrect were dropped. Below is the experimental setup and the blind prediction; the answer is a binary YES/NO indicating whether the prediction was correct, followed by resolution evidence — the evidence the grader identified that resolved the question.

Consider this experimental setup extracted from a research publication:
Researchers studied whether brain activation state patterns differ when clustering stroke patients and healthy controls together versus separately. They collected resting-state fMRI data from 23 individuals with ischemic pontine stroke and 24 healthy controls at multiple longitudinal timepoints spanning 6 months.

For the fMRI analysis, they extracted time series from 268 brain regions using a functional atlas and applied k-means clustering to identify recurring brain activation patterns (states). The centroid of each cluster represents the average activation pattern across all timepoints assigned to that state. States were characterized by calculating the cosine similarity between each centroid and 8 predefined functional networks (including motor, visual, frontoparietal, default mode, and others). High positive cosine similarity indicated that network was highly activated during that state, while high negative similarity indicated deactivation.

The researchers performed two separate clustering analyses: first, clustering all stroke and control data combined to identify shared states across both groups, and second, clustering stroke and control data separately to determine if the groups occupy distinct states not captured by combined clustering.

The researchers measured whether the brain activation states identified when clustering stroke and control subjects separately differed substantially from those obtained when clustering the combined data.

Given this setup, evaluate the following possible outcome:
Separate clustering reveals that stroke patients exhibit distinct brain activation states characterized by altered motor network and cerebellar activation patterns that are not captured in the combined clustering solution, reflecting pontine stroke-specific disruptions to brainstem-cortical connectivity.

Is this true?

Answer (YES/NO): NO